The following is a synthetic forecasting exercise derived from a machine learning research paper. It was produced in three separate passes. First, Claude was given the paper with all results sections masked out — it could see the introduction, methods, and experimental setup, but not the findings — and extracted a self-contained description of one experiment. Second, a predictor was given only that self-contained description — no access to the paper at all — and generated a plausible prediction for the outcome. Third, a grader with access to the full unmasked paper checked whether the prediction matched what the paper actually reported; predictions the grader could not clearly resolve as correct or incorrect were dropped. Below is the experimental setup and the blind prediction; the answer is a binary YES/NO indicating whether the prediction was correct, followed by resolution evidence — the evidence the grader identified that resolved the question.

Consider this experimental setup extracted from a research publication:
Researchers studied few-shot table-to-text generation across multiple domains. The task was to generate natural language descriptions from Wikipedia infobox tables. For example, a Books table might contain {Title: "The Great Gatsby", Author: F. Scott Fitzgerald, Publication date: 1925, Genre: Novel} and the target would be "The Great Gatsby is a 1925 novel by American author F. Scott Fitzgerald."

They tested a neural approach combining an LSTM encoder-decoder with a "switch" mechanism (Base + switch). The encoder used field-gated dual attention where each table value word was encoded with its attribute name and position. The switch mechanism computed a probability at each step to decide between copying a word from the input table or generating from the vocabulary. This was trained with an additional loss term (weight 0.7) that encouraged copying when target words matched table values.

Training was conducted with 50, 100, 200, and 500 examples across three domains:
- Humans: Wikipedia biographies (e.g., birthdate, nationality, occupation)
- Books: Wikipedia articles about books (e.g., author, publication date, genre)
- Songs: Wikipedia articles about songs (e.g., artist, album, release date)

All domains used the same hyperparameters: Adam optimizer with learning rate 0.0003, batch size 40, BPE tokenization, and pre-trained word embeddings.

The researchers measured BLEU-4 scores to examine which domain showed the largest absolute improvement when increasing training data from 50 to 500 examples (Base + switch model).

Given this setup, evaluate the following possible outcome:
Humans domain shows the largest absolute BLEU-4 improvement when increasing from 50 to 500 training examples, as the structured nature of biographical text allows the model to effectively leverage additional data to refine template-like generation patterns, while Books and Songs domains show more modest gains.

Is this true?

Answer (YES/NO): YES